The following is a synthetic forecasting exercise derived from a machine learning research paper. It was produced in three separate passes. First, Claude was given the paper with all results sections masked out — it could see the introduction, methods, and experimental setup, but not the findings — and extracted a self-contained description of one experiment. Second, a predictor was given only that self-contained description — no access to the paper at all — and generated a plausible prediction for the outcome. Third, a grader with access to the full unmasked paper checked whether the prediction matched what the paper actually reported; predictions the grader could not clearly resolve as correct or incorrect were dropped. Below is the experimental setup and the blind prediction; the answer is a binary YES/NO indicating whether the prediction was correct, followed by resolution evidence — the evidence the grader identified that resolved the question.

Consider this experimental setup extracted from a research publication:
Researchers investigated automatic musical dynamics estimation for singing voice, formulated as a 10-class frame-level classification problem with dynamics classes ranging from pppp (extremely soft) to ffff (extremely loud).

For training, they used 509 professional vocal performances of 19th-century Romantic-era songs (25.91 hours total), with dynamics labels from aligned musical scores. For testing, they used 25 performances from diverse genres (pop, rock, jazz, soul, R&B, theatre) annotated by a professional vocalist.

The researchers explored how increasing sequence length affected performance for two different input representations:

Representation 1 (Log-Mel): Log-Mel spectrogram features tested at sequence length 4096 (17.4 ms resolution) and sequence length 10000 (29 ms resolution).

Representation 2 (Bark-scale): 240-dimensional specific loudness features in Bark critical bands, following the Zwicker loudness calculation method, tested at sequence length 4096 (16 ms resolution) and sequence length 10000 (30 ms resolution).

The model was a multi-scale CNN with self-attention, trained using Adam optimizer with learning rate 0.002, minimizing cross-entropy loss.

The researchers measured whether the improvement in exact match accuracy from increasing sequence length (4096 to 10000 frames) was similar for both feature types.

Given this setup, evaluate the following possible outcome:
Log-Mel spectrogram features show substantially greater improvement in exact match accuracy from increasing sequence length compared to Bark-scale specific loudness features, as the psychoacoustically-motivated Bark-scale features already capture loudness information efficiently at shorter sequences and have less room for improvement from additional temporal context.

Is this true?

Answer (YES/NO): YES